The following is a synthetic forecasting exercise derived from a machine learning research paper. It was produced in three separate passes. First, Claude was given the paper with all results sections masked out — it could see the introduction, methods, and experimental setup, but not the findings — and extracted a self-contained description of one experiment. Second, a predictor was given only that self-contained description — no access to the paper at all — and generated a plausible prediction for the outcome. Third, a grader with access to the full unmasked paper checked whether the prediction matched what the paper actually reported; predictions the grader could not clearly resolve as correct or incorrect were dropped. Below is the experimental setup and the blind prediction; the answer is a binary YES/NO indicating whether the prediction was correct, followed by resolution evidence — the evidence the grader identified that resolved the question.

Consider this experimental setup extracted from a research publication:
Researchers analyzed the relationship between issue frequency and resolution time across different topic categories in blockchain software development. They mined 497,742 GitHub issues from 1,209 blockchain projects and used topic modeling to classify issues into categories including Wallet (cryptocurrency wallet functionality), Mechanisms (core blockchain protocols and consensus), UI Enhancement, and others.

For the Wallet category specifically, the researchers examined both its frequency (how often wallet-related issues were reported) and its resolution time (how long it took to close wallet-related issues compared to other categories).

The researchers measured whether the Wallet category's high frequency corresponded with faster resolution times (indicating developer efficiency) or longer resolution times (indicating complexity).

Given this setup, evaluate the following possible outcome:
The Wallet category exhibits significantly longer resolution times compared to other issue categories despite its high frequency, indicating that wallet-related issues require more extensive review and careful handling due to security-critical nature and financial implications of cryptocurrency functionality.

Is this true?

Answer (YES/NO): YES